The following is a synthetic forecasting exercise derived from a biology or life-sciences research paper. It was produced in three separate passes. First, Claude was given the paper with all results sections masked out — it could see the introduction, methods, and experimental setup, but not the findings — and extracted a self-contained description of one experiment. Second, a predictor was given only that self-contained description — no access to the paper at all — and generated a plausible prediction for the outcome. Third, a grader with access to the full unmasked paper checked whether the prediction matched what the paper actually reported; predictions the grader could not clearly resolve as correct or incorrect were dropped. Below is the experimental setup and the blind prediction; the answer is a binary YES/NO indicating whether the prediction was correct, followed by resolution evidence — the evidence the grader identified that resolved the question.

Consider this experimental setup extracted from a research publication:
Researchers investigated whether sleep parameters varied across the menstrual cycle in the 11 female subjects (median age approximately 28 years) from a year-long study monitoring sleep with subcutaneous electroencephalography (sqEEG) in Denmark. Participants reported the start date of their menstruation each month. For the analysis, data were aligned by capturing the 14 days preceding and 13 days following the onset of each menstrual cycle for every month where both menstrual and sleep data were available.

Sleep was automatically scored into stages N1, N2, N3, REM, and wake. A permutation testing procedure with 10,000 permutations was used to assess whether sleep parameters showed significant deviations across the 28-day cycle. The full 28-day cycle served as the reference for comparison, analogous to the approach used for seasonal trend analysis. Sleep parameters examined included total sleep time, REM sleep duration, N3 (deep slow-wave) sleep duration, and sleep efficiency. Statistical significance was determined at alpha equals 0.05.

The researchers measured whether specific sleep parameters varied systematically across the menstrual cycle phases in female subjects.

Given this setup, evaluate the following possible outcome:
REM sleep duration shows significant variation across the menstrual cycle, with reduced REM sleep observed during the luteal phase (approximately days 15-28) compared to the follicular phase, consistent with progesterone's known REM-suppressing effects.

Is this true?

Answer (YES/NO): NO